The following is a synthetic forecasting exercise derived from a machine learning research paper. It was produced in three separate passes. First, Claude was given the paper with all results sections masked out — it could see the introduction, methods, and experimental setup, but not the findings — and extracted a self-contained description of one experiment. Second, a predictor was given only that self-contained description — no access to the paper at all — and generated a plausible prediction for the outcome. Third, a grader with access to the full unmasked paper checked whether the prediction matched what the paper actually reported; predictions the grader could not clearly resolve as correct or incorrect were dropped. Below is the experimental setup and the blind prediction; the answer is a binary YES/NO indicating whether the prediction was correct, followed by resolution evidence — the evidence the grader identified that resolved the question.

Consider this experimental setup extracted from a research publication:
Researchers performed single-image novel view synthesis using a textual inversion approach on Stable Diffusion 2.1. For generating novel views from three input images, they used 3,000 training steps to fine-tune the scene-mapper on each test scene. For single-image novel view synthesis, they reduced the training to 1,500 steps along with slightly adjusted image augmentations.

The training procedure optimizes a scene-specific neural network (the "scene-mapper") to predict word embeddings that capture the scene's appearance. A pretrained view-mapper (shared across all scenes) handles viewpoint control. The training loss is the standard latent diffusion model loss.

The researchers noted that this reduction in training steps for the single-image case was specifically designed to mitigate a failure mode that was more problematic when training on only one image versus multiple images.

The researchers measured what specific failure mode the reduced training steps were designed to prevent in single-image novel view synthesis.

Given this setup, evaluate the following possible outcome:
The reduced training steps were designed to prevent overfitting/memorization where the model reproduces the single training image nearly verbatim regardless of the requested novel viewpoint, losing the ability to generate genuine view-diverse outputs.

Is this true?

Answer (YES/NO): YES